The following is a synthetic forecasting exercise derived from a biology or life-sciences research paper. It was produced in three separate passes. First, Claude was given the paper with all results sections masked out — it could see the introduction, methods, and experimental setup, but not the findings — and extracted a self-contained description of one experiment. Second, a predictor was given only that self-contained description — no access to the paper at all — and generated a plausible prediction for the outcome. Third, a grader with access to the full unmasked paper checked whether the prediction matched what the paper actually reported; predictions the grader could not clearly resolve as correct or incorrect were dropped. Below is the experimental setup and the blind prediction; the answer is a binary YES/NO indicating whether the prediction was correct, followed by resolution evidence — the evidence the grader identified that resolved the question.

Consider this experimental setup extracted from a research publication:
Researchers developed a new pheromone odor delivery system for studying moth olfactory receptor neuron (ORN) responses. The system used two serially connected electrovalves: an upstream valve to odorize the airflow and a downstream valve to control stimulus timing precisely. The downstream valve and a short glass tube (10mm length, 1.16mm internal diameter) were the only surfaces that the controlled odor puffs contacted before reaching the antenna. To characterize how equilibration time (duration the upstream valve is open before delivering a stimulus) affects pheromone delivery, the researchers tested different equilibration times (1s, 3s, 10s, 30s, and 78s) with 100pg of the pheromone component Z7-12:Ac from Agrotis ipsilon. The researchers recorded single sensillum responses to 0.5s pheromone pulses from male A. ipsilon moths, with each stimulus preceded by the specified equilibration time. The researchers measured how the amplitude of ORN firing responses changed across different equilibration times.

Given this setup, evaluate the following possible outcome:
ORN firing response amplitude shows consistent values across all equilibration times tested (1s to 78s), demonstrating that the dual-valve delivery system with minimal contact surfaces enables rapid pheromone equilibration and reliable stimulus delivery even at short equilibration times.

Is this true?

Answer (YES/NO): NO